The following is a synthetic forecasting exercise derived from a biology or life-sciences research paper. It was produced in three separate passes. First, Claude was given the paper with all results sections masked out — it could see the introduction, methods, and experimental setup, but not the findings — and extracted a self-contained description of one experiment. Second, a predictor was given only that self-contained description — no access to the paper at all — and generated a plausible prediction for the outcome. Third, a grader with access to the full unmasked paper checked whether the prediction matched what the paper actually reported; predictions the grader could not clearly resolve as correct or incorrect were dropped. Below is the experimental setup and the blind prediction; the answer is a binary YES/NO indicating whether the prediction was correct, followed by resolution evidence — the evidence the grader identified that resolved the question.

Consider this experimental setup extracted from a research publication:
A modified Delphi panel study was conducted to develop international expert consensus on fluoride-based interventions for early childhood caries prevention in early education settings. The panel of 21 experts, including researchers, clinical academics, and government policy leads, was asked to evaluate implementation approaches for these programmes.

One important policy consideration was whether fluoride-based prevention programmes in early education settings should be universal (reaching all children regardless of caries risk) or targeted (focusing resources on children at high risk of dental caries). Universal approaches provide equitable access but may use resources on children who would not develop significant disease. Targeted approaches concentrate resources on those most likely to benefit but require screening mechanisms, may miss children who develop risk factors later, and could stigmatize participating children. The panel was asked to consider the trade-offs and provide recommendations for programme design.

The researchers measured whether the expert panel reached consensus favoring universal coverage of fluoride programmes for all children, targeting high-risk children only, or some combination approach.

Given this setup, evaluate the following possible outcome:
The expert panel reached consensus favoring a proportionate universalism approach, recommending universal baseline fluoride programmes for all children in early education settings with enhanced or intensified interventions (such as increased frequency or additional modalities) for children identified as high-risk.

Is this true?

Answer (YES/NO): NO